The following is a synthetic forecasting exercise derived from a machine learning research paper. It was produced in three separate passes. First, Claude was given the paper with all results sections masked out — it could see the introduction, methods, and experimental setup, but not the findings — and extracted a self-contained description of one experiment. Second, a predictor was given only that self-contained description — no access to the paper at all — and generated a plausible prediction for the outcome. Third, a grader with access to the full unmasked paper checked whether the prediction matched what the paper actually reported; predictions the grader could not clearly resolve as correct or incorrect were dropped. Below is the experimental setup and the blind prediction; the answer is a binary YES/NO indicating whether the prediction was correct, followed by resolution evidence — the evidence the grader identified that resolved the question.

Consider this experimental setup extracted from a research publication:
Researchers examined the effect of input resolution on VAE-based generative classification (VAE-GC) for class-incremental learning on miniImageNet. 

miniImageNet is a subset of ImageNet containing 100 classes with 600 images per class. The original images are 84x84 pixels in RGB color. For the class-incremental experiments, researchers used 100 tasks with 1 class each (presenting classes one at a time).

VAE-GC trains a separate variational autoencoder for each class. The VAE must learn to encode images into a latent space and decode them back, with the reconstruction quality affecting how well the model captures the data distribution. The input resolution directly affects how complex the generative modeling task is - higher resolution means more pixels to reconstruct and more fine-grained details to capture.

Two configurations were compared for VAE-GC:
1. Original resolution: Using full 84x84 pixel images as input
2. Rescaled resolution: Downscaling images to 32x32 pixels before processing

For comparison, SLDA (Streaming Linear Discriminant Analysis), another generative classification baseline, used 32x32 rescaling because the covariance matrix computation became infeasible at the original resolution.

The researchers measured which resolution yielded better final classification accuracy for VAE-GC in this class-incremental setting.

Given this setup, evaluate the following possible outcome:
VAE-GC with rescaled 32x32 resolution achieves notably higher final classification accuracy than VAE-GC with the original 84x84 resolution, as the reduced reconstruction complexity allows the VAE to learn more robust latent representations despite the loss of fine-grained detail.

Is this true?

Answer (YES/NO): YES